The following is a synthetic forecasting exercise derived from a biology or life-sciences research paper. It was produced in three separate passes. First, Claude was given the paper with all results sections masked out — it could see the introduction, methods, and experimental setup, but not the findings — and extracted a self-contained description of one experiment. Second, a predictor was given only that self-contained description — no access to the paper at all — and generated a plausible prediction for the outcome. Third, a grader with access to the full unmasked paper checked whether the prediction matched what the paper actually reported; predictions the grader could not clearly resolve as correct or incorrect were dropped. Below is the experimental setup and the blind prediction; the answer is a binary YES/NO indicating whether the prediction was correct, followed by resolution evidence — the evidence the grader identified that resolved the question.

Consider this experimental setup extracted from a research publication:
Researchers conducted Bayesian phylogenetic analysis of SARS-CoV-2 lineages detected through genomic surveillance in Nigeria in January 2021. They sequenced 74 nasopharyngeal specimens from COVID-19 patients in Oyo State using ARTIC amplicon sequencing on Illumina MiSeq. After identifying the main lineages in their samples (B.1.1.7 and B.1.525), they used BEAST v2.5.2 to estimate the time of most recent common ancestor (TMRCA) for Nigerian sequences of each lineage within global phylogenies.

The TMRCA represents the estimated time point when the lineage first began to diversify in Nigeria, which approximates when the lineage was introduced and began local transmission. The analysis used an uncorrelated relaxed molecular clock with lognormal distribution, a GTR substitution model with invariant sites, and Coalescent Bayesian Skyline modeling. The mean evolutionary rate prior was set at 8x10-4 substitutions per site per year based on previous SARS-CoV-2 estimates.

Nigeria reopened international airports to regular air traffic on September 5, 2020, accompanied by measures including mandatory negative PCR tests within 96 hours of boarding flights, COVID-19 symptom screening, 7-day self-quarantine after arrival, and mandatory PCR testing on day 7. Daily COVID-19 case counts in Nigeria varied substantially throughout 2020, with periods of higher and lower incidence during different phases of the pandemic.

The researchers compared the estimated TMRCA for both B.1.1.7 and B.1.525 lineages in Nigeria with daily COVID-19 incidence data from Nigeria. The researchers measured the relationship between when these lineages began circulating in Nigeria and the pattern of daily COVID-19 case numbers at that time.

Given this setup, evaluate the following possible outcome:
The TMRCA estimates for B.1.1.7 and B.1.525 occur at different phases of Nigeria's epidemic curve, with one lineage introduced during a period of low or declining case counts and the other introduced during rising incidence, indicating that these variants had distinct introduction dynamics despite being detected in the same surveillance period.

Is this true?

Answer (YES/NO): NO